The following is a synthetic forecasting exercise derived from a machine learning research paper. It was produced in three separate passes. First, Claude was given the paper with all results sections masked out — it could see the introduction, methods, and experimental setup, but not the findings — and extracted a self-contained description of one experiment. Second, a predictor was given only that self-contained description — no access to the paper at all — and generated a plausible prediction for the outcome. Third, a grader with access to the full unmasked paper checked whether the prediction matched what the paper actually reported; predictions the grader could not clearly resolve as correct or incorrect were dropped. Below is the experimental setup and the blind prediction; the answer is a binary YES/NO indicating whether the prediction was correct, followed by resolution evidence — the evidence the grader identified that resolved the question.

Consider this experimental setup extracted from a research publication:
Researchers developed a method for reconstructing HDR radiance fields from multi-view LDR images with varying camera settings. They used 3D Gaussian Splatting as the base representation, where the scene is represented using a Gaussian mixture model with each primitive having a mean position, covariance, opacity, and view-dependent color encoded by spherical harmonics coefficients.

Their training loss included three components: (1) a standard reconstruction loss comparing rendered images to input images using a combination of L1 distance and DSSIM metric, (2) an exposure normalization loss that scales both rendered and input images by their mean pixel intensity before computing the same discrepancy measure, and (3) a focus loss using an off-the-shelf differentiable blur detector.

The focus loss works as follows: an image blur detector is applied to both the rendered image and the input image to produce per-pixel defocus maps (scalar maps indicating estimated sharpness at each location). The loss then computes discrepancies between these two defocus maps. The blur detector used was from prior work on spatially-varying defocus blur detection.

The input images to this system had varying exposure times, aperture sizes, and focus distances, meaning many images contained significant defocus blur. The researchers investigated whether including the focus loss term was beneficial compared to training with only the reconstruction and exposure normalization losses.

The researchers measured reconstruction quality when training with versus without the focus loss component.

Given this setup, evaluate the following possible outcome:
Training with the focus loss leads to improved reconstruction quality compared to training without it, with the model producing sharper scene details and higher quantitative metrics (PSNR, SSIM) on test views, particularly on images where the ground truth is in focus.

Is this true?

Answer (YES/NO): YES